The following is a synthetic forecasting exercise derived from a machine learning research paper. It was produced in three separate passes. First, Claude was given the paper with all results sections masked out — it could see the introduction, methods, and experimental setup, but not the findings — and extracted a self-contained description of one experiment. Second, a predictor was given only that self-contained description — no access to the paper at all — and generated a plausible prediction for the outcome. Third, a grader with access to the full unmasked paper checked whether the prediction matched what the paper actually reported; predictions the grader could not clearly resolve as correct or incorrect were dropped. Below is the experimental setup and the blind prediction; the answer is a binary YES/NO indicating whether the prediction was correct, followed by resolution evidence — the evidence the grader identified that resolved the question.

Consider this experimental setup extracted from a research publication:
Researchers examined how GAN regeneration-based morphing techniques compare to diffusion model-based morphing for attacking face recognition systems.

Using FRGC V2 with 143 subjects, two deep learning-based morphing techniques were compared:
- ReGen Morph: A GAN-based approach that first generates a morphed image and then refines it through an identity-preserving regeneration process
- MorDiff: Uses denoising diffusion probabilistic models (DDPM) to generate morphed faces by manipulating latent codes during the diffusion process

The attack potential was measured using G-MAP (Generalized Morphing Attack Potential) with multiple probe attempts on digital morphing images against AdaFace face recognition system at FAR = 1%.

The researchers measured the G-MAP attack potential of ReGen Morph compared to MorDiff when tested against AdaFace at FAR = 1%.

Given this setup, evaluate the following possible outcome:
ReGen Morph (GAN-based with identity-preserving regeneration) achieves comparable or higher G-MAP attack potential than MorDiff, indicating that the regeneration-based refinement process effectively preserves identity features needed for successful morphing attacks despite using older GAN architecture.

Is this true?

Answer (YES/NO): NO